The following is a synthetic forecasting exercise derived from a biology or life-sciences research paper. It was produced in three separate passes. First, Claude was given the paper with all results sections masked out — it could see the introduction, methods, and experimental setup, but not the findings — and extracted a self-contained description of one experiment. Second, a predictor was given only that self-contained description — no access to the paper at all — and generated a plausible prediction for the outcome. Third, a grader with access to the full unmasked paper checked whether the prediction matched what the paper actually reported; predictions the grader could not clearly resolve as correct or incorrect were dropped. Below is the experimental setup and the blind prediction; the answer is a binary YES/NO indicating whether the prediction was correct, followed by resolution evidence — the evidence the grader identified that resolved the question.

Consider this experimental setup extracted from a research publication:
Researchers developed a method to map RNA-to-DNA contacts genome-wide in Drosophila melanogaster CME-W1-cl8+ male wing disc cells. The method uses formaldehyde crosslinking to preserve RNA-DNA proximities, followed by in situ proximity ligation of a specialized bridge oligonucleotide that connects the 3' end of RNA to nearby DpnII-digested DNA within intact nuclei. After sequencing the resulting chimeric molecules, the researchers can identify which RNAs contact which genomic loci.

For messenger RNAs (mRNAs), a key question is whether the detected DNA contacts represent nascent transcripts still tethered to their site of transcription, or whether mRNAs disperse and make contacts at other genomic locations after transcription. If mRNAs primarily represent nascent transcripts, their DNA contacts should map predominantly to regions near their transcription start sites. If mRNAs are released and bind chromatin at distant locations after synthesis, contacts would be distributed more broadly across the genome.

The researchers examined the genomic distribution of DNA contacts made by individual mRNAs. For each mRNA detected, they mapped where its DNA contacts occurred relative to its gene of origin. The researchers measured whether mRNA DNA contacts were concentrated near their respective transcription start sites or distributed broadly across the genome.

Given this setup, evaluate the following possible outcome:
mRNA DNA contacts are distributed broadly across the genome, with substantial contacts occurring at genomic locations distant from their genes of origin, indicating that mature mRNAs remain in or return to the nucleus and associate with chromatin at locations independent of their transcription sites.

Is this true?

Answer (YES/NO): NO